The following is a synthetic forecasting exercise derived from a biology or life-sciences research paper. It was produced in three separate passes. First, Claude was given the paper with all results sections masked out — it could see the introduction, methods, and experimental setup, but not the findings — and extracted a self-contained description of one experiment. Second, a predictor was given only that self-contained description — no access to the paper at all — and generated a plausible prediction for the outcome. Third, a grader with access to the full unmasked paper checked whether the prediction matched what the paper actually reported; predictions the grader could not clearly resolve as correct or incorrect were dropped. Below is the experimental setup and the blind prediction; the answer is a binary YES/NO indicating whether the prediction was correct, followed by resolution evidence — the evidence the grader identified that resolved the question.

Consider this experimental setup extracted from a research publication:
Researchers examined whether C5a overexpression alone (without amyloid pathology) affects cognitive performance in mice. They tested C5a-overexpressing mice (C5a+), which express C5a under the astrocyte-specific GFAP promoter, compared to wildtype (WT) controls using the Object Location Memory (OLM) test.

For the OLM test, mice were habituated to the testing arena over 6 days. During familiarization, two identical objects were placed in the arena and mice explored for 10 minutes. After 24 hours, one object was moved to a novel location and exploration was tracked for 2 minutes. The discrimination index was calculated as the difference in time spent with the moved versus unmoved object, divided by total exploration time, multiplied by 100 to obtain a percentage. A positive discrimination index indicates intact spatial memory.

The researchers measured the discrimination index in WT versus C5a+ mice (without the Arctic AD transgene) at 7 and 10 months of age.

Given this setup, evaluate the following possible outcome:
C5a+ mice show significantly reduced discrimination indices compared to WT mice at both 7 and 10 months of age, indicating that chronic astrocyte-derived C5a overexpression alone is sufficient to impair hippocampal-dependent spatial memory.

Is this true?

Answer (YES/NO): NO